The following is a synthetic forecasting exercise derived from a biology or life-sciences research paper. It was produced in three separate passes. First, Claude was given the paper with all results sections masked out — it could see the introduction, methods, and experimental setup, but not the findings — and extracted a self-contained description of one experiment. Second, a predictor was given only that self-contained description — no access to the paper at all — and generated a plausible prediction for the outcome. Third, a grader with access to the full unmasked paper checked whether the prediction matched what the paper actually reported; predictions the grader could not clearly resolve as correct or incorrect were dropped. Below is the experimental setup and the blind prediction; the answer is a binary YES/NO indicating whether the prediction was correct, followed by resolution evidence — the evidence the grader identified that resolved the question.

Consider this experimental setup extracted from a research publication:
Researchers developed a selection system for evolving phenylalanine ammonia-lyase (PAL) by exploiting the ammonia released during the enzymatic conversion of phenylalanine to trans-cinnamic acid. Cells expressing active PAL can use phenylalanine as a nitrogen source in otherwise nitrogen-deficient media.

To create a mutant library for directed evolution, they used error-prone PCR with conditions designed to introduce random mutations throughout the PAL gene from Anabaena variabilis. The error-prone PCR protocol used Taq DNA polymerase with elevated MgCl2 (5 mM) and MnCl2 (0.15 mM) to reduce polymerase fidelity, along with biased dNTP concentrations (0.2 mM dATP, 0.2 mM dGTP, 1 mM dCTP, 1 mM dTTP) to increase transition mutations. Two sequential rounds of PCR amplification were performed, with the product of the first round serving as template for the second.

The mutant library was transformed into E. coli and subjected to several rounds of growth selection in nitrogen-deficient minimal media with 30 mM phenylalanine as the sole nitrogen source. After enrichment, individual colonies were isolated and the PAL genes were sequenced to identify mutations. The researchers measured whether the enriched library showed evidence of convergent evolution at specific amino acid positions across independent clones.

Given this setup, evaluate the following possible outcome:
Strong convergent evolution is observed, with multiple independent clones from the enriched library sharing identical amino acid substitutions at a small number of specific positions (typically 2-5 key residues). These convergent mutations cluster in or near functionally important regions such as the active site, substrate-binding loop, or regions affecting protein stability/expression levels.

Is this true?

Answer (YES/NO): NO